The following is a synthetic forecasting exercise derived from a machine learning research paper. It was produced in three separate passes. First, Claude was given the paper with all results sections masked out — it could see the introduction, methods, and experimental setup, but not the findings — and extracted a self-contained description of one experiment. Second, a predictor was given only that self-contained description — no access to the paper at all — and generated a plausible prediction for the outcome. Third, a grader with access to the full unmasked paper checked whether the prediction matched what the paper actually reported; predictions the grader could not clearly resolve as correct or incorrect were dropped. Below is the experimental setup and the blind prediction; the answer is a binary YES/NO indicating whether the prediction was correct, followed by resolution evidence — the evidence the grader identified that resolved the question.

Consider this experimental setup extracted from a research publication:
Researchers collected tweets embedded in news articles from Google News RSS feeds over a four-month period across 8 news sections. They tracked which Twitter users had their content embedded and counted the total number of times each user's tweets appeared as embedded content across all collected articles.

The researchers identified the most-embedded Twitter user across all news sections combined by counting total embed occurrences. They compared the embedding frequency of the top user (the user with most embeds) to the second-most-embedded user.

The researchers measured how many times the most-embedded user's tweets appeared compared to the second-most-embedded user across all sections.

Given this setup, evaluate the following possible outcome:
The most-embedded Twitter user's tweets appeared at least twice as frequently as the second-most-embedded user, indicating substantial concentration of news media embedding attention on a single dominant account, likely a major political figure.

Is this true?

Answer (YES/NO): YES